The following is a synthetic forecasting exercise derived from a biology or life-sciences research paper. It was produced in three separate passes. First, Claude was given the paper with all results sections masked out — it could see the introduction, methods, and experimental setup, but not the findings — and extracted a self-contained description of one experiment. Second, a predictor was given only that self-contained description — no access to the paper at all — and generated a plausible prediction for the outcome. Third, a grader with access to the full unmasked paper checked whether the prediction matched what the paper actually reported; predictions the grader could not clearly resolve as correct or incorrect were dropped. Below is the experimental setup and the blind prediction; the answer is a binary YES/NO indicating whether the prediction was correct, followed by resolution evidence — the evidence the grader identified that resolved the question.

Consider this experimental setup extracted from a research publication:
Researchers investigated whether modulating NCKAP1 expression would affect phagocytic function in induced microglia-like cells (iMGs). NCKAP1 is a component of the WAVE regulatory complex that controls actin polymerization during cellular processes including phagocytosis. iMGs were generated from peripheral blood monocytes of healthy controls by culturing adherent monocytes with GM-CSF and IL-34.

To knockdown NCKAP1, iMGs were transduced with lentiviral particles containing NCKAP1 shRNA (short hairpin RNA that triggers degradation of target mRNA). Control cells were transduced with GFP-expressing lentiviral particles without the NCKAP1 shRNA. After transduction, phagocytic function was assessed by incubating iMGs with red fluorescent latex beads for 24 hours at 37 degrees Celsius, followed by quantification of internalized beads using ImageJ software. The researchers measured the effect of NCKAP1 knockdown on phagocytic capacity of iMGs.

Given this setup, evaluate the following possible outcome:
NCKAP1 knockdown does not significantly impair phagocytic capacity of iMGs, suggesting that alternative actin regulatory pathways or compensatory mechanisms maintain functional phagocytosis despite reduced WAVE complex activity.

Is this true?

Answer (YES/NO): NO